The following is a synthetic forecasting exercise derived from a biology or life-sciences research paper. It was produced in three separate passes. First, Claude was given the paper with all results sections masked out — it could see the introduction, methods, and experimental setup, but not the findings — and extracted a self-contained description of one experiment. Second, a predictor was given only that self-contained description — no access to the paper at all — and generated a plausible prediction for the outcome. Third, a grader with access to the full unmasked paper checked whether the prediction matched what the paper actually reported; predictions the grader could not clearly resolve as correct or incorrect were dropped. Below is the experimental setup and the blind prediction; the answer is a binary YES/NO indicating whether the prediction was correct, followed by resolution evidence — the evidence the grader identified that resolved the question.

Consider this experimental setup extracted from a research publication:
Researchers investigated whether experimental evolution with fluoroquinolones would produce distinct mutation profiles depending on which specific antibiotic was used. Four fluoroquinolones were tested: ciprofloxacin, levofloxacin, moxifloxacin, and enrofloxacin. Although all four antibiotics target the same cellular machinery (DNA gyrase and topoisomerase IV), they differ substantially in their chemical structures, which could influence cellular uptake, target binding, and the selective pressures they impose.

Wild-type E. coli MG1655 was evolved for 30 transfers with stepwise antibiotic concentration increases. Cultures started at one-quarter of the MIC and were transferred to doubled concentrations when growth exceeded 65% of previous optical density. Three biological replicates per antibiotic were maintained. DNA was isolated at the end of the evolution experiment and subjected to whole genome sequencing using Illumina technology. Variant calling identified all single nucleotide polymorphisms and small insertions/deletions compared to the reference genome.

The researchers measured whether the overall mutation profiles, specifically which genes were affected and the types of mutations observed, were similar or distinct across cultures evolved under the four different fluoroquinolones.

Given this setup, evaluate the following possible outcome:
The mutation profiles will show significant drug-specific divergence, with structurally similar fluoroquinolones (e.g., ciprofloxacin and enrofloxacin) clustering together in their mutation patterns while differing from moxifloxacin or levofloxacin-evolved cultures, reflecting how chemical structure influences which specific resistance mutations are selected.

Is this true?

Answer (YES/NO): NO